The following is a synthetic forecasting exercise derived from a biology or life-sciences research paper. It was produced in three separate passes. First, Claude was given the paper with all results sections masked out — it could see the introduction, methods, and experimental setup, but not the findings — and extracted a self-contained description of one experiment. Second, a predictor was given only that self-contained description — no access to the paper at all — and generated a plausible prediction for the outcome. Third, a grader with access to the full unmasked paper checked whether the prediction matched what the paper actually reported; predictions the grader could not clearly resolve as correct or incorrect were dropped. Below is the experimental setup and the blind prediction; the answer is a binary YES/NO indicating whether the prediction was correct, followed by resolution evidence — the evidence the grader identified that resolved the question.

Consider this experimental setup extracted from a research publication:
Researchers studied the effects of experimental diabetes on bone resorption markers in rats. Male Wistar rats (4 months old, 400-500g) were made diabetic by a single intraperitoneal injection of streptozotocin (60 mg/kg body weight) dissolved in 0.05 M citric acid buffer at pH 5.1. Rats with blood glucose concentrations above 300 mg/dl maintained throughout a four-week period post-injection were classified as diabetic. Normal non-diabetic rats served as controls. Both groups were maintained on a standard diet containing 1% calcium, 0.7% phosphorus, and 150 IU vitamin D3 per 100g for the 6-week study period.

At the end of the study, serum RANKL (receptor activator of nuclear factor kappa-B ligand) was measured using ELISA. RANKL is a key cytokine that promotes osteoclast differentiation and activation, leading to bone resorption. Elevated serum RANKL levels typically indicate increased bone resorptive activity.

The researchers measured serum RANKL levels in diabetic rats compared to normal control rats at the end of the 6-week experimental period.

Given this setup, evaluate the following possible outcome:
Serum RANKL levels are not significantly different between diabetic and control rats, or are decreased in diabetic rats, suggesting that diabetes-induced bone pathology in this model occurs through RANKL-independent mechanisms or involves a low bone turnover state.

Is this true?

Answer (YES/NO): YES